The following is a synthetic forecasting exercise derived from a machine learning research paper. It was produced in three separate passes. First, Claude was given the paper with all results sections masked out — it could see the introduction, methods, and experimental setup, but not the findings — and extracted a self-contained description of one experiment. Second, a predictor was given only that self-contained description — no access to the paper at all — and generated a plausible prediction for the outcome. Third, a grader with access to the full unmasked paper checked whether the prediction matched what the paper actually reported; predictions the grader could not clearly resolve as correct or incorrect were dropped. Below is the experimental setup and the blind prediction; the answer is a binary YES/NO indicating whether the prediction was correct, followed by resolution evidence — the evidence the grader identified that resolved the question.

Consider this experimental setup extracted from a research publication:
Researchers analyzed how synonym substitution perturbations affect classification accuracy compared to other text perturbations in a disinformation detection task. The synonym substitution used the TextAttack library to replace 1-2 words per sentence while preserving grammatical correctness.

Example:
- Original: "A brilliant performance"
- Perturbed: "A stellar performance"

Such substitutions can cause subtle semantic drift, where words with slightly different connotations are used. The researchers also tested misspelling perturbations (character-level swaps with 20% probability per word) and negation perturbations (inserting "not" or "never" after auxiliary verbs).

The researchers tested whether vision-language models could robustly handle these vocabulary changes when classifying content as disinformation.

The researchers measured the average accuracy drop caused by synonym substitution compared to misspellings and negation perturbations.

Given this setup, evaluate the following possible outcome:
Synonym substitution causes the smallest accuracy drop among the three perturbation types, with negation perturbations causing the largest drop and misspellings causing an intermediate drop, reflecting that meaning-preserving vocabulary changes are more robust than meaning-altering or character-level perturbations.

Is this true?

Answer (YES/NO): YES